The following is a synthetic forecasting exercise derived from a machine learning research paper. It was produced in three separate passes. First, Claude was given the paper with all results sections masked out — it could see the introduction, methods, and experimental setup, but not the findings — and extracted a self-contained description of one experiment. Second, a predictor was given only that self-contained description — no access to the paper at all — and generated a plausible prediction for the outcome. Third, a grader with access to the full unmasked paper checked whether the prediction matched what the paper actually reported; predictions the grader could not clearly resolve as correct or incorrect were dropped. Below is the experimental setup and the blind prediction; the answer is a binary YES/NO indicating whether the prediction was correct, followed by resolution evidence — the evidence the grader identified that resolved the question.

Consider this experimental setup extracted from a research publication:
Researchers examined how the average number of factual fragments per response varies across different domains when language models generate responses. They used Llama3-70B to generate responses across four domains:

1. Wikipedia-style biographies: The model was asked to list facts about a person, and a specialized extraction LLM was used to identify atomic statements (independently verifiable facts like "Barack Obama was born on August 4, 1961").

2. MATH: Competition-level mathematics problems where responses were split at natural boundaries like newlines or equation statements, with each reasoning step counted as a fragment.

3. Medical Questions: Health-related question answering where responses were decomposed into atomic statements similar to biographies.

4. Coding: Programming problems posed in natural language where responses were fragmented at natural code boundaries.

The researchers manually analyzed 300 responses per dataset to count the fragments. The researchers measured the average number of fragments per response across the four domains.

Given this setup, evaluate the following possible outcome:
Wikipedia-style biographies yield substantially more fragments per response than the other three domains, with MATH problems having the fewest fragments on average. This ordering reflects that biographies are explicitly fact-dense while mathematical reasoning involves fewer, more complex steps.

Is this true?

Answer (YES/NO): NO